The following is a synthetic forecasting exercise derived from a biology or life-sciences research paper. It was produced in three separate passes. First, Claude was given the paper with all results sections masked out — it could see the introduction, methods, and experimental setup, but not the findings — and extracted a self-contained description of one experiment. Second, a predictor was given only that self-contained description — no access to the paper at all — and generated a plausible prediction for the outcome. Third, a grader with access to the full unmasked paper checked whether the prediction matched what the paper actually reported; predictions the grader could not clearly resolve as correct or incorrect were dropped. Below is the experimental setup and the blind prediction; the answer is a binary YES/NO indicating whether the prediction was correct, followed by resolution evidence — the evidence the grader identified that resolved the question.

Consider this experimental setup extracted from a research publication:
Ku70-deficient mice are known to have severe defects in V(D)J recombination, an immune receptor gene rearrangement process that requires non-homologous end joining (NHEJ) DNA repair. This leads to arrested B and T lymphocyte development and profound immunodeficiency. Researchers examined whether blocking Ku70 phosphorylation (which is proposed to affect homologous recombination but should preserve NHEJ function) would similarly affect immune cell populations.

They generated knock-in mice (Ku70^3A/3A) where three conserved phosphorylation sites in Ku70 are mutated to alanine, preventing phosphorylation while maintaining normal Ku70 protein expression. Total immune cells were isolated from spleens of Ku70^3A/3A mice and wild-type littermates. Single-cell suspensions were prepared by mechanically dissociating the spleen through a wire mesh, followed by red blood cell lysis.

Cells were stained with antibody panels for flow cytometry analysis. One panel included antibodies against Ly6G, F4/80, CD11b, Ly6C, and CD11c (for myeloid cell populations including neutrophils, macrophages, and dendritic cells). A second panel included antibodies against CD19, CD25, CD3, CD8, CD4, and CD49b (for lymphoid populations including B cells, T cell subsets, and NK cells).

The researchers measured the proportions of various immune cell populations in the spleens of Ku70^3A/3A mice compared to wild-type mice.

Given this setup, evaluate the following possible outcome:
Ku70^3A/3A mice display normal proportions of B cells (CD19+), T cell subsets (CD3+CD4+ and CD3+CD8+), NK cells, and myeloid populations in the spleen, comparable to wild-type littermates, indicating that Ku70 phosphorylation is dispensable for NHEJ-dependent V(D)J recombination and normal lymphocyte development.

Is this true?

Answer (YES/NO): YES